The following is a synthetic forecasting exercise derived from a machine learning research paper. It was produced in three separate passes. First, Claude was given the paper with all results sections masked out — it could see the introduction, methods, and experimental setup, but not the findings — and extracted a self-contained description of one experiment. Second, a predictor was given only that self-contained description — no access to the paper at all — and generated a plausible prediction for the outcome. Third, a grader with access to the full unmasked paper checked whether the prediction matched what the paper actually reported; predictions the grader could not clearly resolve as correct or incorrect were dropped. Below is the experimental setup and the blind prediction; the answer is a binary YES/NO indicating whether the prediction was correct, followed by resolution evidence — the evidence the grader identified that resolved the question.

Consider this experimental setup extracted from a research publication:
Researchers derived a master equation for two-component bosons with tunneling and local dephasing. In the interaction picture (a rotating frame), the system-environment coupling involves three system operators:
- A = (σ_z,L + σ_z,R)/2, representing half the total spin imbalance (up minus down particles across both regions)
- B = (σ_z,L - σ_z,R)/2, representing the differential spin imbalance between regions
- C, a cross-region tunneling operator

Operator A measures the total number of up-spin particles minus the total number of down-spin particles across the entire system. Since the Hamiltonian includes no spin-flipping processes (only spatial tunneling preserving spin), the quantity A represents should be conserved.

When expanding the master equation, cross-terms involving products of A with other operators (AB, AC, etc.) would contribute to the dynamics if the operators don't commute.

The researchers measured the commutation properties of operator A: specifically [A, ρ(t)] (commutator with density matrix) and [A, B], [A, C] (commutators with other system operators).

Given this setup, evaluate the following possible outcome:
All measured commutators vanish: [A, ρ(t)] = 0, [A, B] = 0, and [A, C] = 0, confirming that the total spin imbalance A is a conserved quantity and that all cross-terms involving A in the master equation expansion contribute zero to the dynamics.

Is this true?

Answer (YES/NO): YES